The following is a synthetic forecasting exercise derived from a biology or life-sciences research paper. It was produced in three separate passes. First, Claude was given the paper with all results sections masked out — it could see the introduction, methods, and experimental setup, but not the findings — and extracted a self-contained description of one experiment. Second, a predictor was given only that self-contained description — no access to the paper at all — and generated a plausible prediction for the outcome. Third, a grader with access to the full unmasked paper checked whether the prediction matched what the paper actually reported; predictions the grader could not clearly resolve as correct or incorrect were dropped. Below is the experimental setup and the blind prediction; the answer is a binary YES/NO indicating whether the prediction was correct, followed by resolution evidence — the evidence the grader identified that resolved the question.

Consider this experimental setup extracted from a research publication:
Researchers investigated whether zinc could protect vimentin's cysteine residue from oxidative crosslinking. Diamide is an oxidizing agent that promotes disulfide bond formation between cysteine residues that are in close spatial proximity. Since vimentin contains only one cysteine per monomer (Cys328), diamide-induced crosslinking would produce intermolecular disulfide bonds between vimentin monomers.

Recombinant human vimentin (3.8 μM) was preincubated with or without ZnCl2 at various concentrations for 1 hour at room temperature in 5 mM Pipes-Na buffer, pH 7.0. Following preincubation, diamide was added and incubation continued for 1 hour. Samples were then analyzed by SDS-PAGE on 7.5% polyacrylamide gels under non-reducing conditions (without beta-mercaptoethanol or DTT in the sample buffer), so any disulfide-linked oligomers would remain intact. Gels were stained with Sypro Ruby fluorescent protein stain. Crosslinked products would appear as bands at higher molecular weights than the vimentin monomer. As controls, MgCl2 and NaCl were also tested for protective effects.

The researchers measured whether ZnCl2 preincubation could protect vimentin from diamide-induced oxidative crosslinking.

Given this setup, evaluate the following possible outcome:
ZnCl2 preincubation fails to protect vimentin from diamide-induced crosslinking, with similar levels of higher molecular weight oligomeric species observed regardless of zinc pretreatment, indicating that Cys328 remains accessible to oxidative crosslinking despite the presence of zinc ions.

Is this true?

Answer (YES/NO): NO